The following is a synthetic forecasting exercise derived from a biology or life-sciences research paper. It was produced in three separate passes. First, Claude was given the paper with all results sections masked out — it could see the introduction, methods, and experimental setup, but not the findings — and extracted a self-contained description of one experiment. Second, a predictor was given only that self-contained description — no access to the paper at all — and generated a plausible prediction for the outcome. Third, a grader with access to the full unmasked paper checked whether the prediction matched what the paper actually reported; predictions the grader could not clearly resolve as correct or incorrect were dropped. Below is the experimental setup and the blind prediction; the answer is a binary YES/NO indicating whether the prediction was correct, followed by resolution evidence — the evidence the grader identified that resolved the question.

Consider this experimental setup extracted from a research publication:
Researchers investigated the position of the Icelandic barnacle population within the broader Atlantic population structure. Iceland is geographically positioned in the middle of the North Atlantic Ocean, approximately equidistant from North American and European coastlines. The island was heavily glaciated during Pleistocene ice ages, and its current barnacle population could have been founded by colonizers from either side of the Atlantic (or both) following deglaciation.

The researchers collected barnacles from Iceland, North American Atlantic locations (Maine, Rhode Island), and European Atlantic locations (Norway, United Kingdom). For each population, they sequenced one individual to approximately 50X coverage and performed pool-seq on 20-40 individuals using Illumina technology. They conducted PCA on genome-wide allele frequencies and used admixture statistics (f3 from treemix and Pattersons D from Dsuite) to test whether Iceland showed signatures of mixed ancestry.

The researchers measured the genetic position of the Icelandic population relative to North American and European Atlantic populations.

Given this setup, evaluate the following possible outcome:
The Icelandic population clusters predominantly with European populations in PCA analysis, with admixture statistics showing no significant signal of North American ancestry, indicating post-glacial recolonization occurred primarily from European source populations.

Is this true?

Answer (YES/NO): NO